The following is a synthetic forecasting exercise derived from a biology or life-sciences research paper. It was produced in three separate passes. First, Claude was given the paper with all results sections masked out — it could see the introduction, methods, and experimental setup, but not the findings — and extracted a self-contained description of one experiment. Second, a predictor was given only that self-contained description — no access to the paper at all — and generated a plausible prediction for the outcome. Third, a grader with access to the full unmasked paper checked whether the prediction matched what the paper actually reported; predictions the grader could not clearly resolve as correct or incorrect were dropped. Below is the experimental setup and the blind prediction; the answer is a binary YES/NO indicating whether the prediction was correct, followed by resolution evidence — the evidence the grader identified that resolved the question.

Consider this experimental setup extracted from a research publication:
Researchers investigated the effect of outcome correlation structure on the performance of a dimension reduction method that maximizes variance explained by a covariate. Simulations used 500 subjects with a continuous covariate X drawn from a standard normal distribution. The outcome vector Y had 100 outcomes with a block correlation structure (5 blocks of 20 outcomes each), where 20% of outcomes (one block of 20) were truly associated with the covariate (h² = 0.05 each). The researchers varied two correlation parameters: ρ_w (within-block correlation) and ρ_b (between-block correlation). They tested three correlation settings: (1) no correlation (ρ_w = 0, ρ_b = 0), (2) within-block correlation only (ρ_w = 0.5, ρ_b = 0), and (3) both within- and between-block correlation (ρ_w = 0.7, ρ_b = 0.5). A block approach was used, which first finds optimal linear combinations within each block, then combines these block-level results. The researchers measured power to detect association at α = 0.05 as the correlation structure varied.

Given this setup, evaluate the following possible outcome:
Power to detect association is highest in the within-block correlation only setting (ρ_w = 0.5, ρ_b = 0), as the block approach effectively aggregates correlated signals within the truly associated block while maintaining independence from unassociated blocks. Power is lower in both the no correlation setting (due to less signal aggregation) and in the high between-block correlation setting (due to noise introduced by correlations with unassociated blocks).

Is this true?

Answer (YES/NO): NO